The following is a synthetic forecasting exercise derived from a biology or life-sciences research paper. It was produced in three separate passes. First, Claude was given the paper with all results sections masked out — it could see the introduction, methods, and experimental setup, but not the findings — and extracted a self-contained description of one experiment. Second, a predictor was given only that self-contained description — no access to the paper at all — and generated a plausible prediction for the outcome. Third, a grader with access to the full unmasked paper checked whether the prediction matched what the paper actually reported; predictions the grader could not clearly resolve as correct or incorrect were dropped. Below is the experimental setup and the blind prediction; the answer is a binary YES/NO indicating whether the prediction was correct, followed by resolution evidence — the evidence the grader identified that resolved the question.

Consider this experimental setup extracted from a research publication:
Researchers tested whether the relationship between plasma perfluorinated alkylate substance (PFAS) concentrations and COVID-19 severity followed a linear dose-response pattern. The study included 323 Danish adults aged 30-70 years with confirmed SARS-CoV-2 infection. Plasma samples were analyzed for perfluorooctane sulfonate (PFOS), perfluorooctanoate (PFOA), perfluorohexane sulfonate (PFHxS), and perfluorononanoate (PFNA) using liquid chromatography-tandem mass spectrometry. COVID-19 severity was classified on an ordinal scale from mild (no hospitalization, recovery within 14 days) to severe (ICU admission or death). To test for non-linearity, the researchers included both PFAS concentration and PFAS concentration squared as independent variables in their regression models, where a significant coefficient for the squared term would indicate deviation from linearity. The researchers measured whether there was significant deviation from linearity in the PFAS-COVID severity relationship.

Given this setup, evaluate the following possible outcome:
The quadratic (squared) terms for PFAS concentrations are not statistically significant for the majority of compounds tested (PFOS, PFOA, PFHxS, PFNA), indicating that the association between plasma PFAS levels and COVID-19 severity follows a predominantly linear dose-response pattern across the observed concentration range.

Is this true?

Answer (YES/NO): YES